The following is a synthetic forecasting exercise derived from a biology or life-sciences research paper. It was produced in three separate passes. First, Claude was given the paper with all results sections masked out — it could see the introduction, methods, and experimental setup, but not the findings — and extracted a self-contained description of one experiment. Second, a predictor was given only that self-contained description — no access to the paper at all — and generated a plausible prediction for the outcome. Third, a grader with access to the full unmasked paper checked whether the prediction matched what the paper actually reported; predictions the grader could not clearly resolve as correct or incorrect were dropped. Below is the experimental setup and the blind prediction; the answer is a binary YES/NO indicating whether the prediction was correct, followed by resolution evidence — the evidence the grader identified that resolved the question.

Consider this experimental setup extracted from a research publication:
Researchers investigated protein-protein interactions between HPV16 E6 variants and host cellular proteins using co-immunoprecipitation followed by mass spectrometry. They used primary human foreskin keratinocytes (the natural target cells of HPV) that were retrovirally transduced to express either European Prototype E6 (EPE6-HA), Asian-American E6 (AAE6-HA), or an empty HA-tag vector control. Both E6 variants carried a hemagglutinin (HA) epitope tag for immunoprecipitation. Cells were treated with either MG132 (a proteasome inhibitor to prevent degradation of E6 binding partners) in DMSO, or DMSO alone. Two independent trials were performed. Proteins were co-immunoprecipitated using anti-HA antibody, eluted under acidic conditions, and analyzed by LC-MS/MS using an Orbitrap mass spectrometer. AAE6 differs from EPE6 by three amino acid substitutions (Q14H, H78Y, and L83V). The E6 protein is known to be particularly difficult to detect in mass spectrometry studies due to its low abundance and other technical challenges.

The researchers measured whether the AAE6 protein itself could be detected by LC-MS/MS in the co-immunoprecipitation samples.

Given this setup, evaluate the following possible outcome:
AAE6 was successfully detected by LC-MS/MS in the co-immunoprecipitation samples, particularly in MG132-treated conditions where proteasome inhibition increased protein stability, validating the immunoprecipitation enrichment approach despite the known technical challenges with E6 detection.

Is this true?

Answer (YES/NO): NO